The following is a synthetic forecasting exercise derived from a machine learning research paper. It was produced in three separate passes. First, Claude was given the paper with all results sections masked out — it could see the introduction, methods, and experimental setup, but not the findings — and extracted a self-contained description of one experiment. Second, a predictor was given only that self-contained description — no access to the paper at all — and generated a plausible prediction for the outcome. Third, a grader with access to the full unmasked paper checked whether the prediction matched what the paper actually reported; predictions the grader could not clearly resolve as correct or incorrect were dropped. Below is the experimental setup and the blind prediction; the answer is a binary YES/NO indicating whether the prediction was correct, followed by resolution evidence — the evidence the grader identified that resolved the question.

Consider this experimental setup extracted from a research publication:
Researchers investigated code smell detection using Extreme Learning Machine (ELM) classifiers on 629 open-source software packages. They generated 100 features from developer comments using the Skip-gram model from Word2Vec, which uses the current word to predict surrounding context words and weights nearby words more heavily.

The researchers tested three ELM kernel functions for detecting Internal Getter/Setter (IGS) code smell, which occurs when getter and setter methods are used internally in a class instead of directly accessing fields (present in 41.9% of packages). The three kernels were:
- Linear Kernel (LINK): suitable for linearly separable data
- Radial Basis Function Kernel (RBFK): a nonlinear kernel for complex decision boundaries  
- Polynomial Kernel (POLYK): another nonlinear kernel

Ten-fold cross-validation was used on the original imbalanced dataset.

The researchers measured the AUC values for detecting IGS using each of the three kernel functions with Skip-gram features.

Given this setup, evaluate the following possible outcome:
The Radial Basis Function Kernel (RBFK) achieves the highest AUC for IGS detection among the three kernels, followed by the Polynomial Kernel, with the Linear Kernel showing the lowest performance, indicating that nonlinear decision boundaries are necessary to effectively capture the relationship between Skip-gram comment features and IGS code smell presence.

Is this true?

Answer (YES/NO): NO